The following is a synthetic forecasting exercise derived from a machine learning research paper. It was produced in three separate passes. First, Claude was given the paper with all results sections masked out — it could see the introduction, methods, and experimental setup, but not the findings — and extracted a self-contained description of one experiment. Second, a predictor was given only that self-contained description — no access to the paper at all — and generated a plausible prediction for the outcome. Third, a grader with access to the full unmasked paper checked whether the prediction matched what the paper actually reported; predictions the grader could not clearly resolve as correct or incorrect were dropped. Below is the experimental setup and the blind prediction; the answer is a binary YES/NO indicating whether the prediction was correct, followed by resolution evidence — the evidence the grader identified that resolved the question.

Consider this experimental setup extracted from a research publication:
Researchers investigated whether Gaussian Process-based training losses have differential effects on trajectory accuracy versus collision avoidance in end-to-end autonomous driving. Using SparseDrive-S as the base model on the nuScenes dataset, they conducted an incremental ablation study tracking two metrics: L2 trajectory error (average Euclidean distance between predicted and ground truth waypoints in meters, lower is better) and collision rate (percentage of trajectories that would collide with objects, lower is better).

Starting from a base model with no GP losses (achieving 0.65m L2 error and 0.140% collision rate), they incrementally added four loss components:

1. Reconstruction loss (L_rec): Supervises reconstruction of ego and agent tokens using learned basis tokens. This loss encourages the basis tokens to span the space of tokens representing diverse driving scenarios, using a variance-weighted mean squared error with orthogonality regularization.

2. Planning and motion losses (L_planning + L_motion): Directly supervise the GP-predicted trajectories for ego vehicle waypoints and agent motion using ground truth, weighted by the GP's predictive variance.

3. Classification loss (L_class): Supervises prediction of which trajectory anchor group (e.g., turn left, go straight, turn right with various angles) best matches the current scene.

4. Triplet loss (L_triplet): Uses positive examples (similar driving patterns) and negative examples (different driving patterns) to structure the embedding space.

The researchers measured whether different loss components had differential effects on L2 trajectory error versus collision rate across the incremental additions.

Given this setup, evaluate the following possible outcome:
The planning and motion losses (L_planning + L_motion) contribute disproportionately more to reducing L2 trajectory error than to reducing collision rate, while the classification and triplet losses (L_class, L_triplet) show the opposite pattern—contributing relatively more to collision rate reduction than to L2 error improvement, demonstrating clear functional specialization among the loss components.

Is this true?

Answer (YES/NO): NO